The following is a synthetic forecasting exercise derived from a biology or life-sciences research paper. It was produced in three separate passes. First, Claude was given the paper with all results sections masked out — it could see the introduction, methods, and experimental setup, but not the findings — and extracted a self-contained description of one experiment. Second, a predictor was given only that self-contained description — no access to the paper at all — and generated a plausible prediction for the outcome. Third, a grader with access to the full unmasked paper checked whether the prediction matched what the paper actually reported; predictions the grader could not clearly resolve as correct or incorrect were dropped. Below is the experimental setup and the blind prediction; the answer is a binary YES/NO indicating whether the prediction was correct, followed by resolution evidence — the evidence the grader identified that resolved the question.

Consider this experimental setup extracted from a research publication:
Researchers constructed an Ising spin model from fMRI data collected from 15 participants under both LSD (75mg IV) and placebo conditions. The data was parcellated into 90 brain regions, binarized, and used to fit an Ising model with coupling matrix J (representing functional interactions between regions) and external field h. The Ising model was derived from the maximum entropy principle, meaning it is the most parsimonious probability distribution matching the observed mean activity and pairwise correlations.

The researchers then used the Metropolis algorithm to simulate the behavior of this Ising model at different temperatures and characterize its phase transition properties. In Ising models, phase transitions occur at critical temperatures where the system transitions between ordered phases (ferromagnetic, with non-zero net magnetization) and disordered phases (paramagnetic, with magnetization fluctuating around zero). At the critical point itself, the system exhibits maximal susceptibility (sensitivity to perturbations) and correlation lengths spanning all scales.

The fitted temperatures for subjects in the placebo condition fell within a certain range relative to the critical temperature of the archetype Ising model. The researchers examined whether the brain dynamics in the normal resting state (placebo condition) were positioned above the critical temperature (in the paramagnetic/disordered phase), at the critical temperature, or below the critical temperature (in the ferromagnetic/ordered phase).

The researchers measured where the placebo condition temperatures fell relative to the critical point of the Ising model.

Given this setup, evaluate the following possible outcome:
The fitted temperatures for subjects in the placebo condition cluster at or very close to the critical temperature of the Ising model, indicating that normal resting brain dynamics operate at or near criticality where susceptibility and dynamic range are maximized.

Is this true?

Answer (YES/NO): NO